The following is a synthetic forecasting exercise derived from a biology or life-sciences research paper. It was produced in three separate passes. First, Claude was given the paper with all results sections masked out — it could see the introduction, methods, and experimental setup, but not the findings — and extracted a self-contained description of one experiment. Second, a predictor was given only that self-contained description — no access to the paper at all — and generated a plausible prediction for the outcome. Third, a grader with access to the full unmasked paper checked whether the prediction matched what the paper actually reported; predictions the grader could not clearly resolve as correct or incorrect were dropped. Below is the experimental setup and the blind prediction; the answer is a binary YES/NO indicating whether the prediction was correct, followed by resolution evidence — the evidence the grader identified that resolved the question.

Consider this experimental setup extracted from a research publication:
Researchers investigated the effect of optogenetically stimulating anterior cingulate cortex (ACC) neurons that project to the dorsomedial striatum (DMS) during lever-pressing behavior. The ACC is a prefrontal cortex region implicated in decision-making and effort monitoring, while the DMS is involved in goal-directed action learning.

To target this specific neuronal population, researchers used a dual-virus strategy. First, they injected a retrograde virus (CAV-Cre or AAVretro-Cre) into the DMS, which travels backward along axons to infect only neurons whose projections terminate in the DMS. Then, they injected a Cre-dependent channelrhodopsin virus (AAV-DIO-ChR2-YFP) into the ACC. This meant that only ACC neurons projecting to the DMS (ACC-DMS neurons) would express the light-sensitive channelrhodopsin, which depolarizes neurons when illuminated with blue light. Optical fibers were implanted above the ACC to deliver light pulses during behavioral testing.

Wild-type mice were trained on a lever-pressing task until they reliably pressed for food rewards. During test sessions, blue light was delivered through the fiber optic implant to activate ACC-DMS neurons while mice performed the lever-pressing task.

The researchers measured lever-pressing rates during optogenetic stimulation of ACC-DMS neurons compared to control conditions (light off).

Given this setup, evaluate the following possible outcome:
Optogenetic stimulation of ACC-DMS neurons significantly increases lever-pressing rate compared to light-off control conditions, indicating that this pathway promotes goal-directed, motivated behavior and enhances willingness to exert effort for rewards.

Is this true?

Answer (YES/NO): NO